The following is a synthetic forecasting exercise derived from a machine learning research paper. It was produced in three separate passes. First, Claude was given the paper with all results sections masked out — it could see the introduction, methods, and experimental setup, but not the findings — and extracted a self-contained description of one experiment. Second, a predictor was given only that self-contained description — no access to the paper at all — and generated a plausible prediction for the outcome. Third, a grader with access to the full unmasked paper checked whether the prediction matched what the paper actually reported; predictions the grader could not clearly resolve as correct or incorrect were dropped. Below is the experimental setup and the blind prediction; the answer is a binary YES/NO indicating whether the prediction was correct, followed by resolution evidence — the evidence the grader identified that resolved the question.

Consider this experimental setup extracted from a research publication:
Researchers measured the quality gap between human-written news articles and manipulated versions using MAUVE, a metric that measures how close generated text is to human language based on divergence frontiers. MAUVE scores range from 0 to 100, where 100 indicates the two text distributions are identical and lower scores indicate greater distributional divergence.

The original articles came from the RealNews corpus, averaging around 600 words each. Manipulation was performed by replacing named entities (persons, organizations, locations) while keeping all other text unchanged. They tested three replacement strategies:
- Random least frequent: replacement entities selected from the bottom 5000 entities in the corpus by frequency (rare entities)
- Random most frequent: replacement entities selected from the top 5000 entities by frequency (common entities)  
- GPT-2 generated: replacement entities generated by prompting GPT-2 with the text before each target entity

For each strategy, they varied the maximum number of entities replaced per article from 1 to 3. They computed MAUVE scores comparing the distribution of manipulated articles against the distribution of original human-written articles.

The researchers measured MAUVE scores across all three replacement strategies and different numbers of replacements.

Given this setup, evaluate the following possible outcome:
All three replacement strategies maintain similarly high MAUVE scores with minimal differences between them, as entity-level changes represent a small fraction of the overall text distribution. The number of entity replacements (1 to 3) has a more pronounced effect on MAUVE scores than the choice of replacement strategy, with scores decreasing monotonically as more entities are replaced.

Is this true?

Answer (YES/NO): NO